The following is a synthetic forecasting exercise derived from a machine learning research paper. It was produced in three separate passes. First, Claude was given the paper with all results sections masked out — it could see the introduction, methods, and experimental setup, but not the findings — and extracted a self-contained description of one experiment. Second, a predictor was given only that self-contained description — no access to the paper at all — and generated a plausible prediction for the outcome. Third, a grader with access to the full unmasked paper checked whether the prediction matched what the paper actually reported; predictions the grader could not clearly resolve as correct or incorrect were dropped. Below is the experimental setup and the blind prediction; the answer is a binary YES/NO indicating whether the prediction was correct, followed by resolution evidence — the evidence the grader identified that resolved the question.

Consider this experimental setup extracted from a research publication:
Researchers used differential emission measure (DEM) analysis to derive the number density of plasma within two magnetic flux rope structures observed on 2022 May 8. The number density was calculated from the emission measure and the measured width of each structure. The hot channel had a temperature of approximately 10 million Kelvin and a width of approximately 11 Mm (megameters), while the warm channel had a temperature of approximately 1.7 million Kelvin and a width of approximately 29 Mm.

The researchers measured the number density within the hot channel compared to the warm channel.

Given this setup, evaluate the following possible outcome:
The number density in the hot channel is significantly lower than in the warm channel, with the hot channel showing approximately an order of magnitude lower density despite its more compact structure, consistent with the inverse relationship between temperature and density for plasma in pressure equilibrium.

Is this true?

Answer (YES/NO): NO